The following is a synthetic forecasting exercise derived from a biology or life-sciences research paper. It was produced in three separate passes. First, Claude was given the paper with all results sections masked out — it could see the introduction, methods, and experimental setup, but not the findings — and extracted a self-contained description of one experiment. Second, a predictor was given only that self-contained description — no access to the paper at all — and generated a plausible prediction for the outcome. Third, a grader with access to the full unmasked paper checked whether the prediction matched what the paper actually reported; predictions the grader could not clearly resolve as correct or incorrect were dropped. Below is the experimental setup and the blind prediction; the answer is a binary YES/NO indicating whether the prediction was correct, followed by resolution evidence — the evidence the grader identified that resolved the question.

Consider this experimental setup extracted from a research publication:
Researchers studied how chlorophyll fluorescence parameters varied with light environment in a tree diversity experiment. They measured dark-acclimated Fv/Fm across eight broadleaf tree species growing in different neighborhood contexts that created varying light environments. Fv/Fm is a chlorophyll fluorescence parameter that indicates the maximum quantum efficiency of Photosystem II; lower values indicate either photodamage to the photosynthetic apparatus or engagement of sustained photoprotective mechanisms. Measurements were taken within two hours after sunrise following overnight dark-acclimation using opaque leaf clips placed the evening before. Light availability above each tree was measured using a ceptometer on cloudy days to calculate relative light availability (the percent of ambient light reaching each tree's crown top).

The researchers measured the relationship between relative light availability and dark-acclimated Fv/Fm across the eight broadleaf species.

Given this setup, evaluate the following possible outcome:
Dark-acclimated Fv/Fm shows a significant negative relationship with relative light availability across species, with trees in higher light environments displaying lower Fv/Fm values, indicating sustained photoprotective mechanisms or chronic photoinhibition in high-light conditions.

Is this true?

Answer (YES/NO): YES